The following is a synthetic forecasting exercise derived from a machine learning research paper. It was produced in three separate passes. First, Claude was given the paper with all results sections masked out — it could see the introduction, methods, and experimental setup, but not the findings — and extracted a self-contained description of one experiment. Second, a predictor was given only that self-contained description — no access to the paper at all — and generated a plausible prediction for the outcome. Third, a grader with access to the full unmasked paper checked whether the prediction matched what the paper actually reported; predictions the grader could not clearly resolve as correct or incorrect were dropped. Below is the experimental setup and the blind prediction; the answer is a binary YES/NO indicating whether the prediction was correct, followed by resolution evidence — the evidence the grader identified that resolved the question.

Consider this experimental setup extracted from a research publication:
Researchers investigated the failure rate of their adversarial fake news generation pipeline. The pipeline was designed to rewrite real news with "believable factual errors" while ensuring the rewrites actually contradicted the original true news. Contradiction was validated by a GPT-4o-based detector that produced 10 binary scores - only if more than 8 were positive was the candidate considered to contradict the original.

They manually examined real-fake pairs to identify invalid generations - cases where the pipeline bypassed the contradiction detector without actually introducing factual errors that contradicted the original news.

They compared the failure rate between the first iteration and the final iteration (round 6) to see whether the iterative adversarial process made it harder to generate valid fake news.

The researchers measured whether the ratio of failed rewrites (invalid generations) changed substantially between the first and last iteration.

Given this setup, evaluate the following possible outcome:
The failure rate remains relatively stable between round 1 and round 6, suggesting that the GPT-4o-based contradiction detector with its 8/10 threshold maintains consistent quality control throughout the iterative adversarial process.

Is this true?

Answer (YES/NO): YES